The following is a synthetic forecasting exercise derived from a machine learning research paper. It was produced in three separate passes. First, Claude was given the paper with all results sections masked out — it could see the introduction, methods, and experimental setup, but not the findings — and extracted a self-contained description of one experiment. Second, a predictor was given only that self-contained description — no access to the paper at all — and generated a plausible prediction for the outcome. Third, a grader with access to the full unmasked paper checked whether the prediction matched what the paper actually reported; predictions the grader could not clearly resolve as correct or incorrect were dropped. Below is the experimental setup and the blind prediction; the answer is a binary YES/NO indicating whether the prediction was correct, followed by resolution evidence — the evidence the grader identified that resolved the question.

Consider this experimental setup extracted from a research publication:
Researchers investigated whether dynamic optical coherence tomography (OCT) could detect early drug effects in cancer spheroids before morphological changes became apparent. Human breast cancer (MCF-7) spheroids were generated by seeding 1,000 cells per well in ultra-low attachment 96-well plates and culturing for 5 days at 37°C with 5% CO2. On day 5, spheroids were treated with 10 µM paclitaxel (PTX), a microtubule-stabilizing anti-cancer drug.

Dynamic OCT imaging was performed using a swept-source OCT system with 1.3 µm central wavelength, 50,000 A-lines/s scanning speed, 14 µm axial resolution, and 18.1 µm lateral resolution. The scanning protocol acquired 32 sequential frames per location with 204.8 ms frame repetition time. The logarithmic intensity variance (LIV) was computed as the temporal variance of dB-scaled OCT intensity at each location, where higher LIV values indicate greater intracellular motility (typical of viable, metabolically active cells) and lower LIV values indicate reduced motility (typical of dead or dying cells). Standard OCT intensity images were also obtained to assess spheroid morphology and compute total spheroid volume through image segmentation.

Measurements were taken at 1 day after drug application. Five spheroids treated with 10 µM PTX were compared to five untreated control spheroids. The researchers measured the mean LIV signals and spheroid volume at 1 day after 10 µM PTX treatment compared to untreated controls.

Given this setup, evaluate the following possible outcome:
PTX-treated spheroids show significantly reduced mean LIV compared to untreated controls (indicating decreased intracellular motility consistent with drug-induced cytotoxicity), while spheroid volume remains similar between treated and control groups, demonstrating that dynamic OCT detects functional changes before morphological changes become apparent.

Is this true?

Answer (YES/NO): NO